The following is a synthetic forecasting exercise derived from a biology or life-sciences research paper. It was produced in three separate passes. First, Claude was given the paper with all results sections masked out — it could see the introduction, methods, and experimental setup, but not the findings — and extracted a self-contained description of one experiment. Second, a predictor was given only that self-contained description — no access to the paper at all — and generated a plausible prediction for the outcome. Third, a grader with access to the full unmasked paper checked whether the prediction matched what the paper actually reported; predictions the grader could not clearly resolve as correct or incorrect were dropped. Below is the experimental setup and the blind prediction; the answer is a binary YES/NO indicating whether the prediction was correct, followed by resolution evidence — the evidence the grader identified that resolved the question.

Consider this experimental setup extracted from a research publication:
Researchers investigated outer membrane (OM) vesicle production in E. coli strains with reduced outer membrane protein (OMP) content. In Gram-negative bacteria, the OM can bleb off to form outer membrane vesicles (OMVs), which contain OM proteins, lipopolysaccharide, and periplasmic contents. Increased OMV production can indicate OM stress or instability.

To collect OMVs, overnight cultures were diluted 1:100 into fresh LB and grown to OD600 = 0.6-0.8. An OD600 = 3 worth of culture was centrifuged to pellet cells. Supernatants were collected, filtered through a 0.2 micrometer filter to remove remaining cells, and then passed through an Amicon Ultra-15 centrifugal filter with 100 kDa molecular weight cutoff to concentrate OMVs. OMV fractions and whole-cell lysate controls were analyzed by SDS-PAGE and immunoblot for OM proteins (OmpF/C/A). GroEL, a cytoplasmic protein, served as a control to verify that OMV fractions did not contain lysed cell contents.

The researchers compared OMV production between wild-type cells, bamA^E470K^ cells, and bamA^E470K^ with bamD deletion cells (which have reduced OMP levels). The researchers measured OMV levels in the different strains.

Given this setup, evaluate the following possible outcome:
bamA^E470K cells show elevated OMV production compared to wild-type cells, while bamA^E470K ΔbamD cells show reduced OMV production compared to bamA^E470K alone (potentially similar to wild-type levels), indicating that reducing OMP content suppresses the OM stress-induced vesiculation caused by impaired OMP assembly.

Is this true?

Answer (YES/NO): NO